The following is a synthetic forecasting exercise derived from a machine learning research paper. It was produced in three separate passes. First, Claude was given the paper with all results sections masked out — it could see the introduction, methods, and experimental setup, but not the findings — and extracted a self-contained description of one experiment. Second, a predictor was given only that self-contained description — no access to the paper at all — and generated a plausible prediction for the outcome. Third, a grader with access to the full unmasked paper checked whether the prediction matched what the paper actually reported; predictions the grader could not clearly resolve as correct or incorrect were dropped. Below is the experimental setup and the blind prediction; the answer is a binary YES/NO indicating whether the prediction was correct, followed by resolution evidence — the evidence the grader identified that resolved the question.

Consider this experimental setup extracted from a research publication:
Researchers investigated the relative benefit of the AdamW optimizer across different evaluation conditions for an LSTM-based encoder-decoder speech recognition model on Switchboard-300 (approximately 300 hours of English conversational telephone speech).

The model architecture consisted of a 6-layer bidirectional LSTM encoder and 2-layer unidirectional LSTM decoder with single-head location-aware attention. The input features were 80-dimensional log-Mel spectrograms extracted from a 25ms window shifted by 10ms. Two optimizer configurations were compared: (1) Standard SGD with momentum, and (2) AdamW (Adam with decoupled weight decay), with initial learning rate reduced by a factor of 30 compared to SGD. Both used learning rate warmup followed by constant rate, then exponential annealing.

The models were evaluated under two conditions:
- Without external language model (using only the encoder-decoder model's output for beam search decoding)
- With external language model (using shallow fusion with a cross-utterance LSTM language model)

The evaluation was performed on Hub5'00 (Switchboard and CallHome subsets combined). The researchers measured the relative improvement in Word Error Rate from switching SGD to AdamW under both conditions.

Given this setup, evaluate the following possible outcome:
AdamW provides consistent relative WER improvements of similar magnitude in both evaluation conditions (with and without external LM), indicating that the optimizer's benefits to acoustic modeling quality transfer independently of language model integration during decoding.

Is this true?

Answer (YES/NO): NO